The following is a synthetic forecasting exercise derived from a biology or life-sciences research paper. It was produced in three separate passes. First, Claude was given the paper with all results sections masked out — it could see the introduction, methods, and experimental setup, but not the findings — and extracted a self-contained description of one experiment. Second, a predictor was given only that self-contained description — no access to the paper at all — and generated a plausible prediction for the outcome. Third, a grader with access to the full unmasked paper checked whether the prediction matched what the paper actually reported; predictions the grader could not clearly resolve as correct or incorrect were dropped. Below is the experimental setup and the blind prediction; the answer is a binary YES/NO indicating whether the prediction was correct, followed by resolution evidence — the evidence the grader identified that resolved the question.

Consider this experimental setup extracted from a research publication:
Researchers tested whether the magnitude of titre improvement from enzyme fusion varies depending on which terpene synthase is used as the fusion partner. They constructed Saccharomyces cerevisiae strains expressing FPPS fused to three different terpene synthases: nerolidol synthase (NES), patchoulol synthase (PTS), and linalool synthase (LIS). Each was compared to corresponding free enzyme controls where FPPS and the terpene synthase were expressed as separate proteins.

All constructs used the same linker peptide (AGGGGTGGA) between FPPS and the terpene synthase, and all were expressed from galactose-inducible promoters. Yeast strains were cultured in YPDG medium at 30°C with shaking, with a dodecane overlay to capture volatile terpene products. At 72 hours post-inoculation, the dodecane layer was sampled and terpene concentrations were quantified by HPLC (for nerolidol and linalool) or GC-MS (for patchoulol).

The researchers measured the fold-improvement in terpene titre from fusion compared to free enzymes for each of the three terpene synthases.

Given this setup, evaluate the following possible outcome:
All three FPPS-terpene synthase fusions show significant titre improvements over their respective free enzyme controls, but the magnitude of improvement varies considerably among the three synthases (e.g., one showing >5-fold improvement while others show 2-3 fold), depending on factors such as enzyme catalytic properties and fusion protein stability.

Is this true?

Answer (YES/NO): NO